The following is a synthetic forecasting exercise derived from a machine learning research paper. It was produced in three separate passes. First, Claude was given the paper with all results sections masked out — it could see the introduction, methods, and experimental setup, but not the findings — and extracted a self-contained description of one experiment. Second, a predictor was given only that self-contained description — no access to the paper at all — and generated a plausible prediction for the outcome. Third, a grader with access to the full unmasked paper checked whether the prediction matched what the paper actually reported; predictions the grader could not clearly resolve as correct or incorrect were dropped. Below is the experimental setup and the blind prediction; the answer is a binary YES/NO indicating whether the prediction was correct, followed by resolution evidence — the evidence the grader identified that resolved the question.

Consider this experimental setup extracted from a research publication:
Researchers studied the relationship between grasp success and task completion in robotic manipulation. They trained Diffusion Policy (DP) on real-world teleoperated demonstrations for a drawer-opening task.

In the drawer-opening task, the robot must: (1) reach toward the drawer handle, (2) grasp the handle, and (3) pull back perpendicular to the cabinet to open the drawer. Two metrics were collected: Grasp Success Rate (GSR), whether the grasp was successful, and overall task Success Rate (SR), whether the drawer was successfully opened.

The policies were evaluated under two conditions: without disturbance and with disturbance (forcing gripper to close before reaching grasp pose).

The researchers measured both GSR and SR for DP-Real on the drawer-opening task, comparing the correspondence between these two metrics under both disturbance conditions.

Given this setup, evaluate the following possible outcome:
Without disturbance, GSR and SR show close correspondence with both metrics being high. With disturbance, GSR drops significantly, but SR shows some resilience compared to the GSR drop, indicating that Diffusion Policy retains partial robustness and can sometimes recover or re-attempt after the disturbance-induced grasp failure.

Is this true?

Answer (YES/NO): NO